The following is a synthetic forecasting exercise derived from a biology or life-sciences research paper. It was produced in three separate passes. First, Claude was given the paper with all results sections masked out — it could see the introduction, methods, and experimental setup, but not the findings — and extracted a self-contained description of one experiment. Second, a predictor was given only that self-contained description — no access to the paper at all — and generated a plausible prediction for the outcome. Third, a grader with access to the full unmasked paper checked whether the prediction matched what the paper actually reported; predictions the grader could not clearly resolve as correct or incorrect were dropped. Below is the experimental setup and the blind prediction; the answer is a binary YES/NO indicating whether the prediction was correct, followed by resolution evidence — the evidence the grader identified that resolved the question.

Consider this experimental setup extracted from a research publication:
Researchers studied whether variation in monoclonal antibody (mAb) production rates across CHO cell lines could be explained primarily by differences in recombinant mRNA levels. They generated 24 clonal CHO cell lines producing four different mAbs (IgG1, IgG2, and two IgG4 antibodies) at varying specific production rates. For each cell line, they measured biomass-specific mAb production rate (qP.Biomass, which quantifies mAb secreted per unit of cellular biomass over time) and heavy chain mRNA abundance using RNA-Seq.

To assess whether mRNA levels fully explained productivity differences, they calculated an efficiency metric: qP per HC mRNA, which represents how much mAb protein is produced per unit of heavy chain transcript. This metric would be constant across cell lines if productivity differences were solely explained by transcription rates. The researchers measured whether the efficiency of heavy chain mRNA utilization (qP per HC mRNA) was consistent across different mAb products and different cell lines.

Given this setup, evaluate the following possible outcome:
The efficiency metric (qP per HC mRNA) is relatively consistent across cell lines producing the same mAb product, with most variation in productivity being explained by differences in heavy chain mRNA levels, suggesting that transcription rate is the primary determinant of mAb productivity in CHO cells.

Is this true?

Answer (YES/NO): NO